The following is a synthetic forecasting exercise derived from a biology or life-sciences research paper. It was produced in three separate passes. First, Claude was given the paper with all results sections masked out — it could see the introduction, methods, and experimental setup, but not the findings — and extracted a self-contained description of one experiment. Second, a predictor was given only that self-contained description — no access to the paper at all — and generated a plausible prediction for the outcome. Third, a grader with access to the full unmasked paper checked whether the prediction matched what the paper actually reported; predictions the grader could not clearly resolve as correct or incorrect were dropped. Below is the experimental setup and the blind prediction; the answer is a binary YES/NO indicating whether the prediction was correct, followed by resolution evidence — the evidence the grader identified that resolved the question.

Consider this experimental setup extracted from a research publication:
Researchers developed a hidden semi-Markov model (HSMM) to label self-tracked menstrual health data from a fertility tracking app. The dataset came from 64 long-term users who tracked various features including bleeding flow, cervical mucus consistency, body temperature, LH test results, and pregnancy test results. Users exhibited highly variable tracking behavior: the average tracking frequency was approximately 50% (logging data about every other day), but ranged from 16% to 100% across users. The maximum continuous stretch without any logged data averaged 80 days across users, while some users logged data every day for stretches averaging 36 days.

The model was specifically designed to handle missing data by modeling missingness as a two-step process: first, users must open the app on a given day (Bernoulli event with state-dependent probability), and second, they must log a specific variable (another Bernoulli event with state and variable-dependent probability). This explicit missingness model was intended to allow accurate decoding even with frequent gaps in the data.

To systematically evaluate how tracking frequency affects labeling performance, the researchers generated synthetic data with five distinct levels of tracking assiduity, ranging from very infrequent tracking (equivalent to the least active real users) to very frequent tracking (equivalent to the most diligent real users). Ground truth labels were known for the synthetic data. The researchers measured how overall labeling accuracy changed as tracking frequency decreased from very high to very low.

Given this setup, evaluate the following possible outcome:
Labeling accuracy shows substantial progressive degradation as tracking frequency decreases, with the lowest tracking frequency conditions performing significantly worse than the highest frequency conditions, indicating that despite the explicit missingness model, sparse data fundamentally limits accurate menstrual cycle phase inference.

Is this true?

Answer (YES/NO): YES